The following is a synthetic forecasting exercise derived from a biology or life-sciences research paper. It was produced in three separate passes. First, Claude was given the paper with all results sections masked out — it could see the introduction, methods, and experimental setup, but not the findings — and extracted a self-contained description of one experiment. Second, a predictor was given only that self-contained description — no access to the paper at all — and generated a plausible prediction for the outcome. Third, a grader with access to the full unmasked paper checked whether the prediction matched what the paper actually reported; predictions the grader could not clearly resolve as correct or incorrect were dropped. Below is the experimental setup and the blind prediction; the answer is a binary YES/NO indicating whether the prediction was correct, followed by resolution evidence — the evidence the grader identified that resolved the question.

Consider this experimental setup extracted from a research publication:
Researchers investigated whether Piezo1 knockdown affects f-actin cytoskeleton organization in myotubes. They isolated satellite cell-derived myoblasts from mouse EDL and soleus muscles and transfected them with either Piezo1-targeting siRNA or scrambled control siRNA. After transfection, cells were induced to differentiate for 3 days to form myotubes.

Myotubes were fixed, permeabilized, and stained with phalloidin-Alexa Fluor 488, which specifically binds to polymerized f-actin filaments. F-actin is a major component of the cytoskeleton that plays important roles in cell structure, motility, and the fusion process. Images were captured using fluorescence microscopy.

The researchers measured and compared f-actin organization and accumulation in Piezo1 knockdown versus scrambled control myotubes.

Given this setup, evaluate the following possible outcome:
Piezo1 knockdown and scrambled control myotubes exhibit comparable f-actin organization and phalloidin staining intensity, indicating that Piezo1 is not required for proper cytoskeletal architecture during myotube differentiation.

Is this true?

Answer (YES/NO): NO